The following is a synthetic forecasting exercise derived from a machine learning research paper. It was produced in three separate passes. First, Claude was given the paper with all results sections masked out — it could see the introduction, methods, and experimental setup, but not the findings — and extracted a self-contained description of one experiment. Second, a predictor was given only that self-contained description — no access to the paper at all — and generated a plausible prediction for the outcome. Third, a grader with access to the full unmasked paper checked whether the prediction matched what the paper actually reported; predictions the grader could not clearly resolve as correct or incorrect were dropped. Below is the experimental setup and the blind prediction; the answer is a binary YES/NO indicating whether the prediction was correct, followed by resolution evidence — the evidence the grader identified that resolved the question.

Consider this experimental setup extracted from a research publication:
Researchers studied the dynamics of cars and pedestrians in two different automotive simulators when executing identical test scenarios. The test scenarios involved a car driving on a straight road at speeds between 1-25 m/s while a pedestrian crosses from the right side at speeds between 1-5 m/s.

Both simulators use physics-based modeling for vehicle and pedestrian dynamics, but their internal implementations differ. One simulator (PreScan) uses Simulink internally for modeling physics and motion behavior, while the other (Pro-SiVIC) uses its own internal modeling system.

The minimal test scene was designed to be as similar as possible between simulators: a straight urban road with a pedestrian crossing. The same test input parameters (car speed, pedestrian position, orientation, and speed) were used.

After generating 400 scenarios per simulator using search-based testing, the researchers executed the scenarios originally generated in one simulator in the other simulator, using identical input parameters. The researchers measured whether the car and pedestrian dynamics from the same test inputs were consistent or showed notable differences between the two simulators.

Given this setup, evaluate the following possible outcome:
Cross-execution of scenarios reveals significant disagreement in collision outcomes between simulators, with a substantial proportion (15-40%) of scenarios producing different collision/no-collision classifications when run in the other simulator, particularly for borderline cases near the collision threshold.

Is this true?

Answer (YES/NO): YES